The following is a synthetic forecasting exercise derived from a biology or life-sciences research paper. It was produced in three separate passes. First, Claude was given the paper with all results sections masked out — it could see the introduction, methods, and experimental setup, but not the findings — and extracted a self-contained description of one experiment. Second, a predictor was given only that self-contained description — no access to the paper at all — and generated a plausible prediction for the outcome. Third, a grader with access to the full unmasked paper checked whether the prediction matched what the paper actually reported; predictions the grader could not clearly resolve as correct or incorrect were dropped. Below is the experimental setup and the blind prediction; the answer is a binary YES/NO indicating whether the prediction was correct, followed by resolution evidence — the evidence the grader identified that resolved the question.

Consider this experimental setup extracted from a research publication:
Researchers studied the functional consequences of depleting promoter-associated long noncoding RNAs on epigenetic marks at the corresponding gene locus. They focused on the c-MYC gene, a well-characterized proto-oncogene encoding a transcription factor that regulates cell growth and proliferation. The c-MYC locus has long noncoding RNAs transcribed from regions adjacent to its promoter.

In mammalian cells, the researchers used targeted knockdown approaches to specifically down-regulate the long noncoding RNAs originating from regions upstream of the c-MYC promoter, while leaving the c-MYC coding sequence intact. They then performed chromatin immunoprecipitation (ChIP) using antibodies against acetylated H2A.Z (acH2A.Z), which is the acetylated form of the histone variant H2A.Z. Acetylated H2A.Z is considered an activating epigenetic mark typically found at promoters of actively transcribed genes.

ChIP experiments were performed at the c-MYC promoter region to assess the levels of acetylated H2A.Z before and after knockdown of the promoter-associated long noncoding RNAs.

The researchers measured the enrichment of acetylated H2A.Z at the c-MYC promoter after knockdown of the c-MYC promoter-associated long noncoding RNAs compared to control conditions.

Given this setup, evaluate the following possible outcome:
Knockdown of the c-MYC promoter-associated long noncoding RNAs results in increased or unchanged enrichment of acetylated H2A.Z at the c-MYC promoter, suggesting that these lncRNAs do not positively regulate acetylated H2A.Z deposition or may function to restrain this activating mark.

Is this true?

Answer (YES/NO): NO